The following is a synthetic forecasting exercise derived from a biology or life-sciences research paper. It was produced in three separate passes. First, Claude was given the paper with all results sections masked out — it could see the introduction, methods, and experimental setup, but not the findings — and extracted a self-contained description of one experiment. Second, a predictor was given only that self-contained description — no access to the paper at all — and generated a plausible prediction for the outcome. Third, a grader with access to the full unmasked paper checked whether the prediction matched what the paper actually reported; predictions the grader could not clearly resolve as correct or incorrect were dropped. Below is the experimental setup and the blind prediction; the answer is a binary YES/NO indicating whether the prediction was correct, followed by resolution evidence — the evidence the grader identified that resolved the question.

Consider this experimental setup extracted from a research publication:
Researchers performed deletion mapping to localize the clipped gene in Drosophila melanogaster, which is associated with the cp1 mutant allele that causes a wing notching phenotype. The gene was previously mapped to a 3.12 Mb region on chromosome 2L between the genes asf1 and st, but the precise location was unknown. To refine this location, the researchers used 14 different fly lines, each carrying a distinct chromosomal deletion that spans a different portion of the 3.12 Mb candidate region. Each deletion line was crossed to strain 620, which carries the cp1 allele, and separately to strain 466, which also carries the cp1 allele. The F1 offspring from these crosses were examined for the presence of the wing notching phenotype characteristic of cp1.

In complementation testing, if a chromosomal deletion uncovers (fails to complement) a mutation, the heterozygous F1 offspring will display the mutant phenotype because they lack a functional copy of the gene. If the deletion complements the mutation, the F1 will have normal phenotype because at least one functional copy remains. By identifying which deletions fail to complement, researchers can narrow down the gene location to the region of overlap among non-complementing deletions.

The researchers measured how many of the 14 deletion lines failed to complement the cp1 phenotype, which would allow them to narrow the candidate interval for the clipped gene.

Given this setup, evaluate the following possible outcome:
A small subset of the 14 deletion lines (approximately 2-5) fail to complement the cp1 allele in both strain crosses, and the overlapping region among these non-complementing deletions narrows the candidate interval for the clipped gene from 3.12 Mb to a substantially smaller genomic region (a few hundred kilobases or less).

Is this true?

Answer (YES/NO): YES